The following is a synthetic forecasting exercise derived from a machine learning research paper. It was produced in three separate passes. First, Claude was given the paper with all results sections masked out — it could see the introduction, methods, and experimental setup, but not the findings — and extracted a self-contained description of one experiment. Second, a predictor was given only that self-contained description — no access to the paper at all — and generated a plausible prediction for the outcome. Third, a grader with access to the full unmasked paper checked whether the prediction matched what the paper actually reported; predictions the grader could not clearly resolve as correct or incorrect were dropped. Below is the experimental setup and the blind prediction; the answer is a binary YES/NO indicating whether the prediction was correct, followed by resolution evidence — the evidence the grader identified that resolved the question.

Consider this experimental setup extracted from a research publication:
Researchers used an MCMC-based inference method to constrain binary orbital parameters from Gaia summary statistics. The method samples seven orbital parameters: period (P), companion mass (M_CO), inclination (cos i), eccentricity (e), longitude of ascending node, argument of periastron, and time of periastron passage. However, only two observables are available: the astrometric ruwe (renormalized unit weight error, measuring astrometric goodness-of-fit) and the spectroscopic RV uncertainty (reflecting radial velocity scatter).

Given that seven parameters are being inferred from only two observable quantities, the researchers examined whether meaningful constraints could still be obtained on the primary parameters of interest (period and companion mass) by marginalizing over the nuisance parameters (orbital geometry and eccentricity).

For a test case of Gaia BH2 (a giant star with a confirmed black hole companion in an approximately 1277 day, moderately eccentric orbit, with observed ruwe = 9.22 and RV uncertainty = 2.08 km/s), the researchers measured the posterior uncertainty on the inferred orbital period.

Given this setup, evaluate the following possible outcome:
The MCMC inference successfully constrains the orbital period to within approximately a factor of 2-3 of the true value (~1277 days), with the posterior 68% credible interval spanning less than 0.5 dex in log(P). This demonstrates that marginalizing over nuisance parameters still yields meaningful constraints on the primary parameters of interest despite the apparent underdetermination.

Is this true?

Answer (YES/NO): NO